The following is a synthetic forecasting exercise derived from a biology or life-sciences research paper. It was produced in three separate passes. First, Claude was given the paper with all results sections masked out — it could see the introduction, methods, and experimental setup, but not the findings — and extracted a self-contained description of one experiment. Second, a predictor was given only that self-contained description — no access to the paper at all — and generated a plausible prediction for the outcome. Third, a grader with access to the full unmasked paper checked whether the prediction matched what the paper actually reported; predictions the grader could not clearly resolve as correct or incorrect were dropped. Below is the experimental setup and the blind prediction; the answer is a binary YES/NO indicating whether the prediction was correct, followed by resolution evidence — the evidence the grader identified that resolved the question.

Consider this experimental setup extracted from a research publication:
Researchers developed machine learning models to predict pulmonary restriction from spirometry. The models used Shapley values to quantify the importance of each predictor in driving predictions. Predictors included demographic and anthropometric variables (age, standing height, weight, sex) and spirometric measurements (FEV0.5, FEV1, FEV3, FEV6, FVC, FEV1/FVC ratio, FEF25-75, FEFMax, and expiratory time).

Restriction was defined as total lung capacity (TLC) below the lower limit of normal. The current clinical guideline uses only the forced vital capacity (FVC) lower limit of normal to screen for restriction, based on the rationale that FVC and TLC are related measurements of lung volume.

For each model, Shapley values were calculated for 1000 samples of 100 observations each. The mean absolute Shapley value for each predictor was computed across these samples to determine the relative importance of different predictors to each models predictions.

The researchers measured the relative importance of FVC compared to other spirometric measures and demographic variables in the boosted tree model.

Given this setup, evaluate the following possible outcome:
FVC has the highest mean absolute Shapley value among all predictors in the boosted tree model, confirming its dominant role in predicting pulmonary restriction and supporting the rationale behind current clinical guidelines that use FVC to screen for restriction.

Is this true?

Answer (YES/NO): NO